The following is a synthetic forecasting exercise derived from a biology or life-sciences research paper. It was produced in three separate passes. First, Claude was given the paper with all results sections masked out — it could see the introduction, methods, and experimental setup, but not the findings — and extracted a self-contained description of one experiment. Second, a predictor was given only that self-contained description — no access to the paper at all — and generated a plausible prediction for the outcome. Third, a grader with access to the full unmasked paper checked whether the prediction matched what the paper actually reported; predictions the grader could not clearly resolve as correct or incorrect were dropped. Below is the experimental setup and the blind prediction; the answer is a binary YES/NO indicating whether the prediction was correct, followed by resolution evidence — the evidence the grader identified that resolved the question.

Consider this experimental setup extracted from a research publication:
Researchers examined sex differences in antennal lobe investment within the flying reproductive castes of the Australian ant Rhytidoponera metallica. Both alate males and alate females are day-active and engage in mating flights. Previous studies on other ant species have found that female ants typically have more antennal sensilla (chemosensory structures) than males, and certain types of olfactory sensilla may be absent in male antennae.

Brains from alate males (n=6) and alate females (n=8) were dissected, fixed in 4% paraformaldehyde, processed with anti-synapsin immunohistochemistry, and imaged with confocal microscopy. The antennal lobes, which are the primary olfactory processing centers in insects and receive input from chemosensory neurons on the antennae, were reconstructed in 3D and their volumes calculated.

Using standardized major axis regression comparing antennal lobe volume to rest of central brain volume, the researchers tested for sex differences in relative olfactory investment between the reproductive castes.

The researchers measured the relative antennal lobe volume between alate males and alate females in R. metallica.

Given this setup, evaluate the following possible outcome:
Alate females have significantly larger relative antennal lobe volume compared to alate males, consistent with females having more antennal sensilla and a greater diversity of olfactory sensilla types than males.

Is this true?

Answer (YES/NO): NO